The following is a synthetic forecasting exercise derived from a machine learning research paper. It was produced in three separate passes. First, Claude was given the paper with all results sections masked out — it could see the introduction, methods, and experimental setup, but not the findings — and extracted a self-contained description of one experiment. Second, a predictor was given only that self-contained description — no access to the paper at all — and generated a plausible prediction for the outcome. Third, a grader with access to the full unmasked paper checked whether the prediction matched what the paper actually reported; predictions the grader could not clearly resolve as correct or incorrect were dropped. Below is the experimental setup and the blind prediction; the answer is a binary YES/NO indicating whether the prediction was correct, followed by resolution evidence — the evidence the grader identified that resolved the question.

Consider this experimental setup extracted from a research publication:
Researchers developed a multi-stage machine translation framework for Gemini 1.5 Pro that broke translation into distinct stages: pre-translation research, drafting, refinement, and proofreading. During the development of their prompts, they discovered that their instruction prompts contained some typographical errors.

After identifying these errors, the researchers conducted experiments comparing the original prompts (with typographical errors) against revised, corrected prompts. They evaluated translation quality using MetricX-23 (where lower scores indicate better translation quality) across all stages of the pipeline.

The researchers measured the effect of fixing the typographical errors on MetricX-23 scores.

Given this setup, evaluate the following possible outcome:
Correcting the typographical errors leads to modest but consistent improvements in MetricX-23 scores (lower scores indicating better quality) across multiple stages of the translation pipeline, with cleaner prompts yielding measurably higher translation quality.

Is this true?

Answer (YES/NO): NO